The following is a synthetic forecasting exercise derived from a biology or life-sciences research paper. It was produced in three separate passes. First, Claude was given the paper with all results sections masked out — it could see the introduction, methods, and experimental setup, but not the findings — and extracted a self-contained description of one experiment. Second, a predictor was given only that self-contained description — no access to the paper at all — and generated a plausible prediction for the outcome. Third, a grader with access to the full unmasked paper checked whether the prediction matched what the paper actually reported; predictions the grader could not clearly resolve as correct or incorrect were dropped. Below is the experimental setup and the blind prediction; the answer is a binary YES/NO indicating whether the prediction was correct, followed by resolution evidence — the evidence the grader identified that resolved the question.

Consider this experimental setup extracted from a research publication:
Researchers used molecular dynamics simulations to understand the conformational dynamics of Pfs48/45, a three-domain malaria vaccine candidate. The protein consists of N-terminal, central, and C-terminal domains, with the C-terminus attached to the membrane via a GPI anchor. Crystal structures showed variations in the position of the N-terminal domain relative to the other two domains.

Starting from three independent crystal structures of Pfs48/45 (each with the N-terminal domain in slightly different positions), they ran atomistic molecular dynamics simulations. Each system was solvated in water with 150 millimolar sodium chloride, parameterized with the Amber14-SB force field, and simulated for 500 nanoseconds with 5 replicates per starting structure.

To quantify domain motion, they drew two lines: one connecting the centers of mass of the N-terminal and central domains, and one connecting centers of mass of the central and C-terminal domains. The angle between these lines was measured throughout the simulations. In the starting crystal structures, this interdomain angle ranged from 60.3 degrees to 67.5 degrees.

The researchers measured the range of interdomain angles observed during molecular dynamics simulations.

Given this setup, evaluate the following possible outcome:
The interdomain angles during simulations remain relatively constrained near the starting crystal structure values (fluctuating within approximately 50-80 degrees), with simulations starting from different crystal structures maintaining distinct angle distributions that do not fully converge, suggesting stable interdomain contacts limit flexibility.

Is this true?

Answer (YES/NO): NO